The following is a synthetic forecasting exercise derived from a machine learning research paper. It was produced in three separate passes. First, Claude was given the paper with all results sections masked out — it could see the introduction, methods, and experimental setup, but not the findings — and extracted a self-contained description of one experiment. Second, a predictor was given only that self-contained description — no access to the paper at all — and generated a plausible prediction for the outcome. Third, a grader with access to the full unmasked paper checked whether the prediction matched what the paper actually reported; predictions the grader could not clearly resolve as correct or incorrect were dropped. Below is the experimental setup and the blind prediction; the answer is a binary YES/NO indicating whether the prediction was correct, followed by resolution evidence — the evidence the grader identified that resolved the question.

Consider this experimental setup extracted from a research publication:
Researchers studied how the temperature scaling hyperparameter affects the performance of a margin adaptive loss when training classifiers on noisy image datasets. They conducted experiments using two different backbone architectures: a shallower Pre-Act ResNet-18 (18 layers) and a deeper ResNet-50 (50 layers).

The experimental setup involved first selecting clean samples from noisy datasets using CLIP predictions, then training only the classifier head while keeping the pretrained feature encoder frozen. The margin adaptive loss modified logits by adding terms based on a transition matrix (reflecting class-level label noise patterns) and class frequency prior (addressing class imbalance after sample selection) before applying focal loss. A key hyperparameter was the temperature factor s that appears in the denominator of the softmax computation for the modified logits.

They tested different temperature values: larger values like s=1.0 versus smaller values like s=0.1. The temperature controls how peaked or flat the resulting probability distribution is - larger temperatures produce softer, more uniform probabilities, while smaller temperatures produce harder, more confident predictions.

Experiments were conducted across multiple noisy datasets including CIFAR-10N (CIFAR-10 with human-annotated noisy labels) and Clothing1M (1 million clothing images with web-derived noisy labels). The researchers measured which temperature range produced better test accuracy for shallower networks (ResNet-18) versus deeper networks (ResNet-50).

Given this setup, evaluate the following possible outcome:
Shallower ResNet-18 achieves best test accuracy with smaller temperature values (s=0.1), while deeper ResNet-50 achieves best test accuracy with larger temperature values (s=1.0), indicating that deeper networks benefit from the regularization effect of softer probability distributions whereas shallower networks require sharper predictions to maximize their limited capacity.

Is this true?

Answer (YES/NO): NO